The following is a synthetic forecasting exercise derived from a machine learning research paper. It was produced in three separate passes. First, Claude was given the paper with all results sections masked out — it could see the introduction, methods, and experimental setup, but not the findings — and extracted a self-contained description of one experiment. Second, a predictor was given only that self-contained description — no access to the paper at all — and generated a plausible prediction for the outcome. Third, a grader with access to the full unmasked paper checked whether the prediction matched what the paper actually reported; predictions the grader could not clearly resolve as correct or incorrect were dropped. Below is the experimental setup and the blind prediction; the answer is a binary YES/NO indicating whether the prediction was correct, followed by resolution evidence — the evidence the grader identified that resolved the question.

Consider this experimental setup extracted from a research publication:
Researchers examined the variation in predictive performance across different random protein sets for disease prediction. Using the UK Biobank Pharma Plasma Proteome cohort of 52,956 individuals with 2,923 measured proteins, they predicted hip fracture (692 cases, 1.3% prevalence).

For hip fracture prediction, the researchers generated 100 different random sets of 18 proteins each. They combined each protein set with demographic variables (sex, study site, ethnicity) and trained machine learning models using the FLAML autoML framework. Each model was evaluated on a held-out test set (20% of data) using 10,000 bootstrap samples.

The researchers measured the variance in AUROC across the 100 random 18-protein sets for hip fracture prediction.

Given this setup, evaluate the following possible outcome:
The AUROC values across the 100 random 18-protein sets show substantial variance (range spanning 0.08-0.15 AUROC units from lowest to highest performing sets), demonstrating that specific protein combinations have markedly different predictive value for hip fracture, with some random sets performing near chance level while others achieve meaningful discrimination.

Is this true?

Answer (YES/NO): NO